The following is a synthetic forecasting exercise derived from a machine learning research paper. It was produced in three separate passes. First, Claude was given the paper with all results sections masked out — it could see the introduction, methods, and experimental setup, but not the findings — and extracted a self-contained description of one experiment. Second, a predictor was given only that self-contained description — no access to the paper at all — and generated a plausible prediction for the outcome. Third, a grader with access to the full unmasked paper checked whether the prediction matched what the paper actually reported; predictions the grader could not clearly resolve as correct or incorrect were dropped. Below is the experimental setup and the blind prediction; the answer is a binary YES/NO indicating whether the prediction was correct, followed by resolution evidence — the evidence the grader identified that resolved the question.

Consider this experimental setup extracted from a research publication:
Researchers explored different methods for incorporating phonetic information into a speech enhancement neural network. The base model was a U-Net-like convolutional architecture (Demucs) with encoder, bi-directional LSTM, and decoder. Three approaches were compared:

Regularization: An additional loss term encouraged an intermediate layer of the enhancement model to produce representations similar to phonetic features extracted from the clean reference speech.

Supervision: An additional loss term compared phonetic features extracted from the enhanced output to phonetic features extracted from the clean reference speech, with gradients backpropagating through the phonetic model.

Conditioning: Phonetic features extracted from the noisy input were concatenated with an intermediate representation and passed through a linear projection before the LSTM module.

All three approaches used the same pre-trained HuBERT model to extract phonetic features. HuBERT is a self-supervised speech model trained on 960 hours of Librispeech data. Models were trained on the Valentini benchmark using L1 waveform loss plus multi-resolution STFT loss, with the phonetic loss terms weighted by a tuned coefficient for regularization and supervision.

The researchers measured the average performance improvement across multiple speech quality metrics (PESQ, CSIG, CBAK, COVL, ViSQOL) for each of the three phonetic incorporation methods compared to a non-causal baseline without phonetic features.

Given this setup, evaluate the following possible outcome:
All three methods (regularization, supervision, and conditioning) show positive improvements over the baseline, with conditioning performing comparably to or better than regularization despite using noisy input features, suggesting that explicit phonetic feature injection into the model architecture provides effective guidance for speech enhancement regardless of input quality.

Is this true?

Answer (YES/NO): YES